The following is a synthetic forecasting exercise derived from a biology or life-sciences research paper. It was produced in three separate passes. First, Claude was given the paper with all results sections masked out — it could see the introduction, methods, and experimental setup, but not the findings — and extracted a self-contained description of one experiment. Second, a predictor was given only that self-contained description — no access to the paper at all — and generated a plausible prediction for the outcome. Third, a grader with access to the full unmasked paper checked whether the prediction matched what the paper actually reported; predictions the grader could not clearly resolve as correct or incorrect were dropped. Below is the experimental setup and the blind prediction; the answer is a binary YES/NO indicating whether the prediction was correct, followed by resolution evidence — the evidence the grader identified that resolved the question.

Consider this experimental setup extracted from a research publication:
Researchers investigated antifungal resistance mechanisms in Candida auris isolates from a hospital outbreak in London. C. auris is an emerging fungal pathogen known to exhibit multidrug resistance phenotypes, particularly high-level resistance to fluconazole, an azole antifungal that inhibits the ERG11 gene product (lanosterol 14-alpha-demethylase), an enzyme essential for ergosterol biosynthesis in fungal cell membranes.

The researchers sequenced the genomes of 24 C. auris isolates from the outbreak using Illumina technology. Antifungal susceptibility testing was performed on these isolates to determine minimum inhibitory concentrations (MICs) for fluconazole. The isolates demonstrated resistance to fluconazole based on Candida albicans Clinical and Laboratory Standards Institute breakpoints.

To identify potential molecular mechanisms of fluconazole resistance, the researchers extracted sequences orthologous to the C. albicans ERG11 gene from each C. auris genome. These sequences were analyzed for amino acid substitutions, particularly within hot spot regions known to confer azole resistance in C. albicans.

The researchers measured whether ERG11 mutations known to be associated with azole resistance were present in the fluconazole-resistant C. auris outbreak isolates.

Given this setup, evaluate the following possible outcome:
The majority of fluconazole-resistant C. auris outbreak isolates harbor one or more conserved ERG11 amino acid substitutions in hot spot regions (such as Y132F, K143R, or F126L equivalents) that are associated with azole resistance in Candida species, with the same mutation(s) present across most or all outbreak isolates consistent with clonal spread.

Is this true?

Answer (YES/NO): YES